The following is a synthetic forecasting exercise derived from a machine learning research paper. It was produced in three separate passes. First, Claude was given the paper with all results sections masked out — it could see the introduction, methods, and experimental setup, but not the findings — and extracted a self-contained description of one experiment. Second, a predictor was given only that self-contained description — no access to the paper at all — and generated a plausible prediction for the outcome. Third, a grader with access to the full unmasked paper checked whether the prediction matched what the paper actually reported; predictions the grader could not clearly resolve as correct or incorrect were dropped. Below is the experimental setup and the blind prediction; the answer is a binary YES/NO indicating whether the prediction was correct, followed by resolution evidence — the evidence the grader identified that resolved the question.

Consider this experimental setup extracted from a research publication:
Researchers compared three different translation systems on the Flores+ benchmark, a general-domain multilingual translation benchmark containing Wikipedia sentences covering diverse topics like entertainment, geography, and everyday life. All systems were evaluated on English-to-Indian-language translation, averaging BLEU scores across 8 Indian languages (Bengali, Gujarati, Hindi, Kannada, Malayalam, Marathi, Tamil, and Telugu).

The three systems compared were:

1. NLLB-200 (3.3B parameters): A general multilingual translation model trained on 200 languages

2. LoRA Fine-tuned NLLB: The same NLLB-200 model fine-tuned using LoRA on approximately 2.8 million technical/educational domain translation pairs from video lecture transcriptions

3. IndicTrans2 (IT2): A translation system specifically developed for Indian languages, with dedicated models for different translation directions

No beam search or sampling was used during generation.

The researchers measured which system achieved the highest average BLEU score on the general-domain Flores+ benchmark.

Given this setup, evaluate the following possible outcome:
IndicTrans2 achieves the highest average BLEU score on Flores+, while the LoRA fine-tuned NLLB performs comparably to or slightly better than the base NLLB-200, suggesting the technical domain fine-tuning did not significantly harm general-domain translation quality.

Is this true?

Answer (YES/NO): NO